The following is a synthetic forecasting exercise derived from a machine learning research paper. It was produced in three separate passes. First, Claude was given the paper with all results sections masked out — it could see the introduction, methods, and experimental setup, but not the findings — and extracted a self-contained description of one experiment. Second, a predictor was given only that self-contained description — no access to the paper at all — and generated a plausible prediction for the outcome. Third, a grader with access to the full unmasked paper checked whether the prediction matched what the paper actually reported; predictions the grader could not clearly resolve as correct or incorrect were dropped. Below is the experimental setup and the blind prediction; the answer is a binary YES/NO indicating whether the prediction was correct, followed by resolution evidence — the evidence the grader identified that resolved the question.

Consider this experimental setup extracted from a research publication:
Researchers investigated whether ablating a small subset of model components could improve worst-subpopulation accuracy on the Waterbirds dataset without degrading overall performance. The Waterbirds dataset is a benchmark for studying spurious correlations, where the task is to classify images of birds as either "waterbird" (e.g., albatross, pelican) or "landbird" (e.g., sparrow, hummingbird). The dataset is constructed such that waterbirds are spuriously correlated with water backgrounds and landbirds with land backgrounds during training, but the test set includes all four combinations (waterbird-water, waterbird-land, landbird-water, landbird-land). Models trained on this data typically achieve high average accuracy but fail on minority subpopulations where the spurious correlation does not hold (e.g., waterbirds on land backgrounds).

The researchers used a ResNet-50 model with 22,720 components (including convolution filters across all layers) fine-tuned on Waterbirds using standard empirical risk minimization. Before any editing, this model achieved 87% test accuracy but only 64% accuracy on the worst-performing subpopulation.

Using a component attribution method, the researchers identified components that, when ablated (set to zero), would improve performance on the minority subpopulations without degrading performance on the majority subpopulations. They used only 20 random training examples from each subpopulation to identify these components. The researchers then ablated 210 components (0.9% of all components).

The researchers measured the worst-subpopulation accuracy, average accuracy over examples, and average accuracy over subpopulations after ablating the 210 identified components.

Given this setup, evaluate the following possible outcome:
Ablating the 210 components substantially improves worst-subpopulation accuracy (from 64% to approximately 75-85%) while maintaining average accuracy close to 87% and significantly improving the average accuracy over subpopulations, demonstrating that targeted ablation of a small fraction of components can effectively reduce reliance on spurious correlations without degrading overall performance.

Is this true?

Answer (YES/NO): NO